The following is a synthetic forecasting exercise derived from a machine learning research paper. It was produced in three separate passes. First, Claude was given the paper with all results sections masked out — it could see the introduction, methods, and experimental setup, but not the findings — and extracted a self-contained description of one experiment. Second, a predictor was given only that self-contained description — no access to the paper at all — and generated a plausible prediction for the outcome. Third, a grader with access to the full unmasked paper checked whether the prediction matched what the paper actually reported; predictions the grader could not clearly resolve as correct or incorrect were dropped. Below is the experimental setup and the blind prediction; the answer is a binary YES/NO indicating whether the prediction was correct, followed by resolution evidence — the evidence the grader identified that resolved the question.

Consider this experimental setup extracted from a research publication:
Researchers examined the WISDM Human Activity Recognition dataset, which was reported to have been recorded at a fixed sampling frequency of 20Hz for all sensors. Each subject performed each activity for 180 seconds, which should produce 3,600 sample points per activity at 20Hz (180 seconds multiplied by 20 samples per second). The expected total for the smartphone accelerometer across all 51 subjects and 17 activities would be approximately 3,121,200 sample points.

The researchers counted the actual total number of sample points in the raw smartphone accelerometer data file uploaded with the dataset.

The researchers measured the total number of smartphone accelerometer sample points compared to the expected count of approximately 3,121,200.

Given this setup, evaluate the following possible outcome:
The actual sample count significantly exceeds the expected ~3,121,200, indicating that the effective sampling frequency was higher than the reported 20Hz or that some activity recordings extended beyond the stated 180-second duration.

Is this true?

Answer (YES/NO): YES